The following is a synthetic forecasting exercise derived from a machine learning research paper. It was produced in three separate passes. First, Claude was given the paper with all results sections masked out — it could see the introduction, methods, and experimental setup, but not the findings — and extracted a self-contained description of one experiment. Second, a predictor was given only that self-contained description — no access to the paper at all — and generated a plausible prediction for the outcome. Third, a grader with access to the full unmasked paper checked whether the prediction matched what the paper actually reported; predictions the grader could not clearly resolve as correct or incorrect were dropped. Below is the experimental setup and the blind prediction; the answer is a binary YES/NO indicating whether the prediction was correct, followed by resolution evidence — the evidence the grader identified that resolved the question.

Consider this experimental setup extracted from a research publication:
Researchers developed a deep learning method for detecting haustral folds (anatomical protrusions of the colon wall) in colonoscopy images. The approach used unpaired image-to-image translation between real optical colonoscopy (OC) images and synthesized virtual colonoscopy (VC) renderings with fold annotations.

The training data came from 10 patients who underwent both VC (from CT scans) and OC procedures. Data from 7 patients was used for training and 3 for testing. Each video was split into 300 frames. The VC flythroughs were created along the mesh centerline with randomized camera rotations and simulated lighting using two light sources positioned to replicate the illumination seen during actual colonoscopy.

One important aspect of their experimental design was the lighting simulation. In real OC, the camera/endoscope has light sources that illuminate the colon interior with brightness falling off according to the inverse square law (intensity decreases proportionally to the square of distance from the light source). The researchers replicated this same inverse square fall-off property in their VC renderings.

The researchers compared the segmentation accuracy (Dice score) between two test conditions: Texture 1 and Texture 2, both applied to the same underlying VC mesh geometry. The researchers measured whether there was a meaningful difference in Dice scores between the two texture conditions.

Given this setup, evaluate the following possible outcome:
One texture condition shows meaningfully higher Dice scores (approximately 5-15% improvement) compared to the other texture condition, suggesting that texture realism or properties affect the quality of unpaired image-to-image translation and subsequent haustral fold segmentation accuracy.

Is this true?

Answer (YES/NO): NO